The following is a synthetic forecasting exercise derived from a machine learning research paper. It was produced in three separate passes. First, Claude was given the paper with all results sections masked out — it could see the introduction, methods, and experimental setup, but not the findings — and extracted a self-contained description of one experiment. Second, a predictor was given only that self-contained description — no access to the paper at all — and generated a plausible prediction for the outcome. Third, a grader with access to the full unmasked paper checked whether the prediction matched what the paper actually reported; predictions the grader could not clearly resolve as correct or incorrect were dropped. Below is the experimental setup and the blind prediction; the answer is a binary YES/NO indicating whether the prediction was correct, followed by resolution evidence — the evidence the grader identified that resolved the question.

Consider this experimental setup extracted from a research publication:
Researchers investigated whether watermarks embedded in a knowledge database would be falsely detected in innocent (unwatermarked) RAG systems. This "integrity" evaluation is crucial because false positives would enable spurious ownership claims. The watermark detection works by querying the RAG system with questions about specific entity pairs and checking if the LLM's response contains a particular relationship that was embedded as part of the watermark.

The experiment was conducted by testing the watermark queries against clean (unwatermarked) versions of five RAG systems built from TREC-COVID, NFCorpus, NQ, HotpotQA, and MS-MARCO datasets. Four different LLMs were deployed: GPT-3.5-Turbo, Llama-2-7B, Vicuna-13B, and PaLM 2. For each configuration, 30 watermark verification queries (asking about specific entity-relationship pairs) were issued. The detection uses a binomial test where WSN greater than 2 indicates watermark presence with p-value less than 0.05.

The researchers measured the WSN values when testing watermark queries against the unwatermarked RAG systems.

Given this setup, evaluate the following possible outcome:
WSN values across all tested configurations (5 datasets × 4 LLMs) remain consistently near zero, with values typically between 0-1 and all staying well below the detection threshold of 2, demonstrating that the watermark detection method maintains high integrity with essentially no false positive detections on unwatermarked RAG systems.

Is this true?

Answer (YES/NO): NO